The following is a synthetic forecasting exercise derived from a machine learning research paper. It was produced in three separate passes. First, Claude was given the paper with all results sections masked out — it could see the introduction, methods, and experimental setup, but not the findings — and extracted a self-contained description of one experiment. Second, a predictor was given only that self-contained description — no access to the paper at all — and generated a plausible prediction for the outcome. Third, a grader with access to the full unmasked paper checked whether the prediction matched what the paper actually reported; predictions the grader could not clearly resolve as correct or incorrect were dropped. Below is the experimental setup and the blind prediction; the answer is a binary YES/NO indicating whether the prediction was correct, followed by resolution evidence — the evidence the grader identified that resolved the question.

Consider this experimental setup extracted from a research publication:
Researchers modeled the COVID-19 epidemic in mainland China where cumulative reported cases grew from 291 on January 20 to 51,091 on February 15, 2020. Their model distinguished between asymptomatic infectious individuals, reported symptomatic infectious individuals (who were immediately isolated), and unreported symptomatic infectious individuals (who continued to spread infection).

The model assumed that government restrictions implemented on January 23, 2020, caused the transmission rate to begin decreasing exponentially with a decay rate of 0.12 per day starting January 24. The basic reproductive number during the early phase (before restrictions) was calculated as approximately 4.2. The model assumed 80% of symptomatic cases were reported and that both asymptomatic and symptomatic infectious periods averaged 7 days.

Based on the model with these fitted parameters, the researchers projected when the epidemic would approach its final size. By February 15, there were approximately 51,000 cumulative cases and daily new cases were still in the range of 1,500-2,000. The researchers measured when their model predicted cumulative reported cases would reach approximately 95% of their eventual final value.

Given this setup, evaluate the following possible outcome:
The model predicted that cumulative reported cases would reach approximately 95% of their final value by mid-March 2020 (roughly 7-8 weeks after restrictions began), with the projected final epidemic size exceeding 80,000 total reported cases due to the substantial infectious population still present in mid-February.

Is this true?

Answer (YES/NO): NO